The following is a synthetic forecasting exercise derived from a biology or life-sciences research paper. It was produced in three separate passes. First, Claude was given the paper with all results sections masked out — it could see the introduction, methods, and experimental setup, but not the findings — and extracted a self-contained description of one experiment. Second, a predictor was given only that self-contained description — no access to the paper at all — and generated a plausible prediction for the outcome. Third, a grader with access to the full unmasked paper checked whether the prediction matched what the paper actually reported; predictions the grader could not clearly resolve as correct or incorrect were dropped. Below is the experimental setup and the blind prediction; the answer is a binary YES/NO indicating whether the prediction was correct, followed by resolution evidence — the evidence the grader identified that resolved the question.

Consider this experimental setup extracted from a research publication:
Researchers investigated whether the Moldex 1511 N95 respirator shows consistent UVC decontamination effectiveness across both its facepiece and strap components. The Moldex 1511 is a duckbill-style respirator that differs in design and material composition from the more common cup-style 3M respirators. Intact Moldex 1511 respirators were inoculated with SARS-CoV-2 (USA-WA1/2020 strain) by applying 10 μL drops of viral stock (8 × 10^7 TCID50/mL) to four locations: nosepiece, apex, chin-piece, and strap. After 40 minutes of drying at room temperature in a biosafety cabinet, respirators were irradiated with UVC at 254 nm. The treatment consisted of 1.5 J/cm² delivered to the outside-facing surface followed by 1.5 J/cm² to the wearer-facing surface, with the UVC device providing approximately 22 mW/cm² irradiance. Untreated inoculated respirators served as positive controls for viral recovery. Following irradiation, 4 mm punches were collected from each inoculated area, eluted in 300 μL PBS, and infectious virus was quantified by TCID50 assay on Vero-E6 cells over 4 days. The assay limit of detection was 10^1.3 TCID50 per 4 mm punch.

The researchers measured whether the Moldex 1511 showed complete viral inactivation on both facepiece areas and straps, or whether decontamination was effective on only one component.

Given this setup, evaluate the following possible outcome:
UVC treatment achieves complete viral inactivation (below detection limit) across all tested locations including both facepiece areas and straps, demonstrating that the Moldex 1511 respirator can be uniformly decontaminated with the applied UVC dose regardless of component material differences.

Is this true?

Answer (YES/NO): YES